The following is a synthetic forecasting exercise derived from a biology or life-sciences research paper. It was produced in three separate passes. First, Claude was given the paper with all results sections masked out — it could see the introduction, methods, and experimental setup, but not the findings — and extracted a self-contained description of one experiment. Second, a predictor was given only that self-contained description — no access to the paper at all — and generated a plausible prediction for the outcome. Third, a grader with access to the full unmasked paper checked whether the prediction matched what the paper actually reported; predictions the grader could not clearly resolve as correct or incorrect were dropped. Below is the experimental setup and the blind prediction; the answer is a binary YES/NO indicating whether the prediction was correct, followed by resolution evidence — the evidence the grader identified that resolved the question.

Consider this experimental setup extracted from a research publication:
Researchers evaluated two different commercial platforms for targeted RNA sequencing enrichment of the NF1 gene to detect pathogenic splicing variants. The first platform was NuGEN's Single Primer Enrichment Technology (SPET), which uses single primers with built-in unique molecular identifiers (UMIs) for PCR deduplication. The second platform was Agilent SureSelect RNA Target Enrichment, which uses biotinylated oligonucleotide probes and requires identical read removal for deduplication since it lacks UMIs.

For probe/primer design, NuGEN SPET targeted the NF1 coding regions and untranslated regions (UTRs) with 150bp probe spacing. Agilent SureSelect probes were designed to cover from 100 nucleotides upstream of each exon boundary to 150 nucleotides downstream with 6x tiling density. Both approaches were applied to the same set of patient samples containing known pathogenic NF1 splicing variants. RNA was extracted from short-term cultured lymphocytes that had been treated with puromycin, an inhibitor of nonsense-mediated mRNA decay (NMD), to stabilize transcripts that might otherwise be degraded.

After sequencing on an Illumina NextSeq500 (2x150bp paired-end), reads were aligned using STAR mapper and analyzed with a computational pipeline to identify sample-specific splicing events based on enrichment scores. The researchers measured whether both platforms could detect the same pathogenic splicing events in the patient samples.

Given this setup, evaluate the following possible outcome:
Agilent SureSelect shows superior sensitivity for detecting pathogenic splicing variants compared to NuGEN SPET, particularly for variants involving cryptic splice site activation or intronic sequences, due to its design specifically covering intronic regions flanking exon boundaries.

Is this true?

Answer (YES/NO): NO